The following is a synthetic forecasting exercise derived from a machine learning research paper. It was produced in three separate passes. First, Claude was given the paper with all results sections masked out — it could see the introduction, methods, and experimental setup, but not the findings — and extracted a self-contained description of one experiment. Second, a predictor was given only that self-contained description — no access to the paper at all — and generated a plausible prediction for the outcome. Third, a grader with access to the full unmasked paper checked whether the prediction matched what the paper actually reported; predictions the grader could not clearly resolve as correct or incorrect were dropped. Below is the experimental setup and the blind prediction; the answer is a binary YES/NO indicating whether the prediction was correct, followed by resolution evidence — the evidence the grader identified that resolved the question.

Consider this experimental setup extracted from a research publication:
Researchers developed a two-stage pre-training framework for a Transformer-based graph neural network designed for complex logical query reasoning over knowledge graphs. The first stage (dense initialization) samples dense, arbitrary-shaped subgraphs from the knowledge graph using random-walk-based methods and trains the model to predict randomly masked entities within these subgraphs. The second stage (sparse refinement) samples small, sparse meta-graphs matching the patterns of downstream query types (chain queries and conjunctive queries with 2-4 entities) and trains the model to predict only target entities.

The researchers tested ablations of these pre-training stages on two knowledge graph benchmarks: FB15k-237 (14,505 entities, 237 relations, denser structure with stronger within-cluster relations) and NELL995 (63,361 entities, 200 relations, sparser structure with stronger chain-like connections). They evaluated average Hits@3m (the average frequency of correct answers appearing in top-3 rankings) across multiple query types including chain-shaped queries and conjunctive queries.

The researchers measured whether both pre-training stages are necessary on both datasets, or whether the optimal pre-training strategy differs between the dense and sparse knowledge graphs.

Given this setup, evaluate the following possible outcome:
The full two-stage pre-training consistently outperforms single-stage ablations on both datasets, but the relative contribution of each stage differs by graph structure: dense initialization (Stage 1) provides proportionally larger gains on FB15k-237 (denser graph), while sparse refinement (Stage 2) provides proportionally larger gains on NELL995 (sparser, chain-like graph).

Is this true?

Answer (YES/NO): NO